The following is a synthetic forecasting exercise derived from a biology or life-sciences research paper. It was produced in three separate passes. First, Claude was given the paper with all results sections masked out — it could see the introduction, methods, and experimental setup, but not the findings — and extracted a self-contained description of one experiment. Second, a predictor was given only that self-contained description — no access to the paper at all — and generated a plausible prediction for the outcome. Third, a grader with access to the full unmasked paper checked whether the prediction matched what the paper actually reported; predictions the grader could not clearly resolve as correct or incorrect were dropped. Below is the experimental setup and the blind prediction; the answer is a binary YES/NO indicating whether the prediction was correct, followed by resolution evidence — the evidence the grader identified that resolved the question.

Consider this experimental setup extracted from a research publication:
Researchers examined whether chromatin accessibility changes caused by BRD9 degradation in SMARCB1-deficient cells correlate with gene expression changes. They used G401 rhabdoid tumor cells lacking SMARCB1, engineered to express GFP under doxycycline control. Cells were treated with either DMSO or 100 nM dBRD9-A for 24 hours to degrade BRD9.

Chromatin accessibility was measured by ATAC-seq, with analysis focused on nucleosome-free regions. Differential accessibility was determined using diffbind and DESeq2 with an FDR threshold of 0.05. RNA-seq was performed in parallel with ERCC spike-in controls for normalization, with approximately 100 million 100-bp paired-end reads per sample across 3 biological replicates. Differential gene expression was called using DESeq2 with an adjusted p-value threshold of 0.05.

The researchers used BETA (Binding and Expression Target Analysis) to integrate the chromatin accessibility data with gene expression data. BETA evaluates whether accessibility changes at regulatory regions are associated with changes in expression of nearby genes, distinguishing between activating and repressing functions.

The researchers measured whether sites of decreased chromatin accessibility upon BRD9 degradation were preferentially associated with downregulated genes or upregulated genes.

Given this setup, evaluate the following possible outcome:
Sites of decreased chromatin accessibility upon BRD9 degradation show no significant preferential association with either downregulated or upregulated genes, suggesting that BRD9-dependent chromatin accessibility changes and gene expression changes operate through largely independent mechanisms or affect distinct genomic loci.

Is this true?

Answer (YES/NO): NO